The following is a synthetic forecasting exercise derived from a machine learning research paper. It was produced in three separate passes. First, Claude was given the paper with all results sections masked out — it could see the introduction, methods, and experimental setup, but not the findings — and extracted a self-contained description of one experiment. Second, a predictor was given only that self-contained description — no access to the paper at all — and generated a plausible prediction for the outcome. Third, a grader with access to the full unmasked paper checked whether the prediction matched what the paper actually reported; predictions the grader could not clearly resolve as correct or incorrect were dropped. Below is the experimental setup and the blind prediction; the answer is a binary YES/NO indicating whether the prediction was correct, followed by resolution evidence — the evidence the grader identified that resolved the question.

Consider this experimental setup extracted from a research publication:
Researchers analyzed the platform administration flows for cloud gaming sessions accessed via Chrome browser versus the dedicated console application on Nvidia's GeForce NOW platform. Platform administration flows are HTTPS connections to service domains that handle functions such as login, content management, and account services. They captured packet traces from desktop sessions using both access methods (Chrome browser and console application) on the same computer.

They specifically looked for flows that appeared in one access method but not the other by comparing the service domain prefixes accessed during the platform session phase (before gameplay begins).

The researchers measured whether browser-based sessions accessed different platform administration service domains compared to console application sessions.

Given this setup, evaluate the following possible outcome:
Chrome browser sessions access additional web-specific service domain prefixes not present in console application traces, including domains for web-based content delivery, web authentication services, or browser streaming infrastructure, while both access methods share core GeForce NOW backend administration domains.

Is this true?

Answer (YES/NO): NO